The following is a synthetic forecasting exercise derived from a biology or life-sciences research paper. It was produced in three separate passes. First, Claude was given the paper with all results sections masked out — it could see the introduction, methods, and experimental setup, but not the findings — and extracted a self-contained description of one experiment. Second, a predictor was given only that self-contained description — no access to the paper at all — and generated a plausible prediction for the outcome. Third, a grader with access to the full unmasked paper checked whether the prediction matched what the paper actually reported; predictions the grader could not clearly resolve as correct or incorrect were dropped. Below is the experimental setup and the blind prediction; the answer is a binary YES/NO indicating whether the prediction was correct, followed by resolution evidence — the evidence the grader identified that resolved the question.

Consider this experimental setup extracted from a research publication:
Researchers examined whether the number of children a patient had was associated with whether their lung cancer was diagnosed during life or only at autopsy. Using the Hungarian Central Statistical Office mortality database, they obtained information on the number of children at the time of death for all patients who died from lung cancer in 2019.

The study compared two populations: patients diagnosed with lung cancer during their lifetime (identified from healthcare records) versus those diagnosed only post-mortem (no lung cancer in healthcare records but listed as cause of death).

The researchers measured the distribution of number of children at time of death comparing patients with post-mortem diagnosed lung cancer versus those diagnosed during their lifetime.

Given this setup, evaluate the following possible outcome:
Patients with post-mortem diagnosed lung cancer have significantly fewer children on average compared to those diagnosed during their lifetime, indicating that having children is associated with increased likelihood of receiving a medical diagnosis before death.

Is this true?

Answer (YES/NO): YES